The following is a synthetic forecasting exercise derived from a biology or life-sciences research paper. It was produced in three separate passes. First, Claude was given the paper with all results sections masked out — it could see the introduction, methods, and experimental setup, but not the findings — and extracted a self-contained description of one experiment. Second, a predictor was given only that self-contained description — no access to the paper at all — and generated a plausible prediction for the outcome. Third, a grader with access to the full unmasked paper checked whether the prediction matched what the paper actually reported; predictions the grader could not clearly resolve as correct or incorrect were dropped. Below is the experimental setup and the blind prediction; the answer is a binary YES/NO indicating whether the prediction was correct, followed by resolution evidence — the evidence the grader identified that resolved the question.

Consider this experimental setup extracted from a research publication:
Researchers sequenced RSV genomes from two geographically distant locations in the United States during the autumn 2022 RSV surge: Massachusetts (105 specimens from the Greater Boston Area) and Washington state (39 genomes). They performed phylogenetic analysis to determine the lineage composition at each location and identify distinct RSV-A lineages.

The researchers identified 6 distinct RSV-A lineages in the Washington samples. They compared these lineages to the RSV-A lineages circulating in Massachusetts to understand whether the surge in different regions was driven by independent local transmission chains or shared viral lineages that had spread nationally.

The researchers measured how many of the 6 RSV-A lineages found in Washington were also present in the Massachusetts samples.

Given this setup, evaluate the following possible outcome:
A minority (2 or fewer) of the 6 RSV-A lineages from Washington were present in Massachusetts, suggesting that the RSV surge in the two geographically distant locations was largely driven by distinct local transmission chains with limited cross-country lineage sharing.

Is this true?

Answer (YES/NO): NO